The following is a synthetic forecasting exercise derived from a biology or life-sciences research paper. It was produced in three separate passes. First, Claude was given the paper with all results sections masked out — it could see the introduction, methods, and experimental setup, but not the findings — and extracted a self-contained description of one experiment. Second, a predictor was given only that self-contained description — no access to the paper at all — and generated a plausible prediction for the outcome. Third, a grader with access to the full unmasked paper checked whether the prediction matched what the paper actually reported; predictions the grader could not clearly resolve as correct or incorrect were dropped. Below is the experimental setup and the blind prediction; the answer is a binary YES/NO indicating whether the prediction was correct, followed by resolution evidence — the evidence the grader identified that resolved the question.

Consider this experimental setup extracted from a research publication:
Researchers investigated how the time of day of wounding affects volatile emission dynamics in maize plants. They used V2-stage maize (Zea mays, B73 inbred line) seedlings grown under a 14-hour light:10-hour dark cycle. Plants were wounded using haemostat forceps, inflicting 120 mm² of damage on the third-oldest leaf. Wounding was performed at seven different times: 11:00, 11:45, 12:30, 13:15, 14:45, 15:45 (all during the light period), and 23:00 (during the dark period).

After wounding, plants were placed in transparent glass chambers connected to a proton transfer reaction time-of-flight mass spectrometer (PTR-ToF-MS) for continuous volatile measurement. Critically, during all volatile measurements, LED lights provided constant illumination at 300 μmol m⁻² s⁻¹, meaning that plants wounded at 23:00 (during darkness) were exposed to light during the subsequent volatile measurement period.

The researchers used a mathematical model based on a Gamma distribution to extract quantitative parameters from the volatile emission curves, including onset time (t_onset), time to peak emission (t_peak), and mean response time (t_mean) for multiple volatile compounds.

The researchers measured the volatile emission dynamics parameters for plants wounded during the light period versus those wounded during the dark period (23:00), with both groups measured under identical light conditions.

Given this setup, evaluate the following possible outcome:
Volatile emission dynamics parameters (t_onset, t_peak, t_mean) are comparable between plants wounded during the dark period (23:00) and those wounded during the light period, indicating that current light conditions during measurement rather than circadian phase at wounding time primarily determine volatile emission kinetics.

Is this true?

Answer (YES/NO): NO